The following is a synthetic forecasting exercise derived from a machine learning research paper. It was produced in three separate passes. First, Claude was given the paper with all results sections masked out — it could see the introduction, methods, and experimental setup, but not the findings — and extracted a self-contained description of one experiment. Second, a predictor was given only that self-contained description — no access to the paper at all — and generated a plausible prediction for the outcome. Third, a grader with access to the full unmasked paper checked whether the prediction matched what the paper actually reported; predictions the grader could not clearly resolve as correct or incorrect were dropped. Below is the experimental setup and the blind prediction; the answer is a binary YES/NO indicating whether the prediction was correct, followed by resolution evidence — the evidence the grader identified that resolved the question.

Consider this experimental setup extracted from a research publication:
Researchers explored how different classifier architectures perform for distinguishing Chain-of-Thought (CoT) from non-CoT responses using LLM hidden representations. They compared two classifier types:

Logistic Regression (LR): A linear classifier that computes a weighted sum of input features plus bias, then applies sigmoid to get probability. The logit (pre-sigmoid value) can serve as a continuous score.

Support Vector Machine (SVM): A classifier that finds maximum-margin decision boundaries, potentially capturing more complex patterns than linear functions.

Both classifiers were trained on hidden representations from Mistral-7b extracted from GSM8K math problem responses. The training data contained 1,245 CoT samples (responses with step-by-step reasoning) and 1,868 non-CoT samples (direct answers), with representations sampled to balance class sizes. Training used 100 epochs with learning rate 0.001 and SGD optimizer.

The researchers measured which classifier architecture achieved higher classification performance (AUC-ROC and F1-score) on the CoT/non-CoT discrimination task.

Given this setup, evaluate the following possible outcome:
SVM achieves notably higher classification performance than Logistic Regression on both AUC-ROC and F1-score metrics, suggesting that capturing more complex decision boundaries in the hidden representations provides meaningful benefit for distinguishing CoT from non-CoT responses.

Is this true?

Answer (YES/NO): NO